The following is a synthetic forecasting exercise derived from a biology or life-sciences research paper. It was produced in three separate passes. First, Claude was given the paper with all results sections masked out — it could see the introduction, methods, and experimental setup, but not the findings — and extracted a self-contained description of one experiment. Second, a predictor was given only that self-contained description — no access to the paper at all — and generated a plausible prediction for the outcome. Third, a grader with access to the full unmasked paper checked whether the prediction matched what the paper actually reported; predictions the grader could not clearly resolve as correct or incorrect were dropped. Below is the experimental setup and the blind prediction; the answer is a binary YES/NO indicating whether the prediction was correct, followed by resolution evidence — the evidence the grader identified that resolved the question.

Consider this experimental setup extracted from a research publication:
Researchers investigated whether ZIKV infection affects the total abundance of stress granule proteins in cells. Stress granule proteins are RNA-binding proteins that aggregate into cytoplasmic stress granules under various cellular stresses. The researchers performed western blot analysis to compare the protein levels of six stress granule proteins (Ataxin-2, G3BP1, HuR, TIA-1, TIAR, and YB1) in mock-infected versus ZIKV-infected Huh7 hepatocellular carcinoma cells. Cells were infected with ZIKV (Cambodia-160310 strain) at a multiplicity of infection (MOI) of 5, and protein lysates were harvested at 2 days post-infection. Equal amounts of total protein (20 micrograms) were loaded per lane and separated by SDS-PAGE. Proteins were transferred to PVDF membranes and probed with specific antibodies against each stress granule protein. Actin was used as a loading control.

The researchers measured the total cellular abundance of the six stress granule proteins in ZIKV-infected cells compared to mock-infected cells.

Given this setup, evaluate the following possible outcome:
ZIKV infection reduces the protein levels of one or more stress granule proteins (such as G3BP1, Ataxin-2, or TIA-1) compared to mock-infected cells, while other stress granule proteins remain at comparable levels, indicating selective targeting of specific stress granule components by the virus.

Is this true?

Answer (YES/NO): NO